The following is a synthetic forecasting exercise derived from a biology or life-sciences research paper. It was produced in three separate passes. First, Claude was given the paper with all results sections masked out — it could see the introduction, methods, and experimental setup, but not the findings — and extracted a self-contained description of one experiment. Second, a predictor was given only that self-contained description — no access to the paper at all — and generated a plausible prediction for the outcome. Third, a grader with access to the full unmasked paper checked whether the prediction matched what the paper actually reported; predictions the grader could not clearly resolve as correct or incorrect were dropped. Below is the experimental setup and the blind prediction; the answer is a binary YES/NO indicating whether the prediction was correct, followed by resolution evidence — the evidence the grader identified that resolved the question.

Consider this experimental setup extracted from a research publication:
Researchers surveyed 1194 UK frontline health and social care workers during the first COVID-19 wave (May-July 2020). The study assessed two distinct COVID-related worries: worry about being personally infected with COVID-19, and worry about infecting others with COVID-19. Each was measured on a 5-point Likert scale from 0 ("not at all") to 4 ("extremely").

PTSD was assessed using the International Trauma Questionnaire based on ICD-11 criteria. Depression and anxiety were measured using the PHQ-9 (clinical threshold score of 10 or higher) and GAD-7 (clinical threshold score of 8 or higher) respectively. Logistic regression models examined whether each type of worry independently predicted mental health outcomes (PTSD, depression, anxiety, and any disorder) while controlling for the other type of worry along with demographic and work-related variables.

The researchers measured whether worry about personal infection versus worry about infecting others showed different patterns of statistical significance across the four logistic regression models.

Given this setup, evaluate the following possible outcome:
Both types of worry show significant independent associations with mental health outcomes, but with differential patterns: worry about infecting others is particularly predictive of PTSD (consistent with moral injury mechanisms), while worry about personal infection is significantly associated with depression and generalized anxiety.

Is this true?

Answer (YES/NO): NO